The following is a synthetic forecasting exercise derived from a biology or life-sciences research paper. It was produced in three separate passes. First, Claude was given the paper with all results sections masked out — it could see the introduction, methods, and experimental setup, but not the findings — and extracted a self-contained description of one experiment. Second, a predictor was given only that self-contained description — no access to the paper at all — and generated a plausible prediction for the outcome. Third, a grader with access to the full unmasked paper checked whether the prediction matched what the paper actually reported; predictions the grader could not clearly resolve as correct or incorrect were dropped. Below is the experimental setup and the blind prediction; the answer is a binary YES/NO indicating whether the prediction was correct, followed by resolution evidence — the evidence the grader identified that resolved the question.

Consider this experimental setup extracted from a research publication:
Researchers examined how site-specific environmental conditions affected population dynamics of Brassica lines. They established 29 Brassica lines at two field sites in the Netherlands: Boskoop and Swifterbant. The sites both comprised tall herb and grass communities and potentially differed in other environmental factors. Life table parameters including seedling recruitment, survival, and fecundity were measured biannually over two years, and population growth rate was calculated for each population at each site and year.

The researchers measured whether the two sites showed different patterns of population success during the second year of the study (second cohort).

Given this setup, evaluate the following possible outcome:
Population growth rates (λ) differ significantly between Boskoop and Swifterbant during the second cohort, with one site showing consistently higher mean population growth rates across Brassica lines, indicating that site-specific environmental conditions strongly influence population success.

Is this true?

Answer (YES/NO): NO